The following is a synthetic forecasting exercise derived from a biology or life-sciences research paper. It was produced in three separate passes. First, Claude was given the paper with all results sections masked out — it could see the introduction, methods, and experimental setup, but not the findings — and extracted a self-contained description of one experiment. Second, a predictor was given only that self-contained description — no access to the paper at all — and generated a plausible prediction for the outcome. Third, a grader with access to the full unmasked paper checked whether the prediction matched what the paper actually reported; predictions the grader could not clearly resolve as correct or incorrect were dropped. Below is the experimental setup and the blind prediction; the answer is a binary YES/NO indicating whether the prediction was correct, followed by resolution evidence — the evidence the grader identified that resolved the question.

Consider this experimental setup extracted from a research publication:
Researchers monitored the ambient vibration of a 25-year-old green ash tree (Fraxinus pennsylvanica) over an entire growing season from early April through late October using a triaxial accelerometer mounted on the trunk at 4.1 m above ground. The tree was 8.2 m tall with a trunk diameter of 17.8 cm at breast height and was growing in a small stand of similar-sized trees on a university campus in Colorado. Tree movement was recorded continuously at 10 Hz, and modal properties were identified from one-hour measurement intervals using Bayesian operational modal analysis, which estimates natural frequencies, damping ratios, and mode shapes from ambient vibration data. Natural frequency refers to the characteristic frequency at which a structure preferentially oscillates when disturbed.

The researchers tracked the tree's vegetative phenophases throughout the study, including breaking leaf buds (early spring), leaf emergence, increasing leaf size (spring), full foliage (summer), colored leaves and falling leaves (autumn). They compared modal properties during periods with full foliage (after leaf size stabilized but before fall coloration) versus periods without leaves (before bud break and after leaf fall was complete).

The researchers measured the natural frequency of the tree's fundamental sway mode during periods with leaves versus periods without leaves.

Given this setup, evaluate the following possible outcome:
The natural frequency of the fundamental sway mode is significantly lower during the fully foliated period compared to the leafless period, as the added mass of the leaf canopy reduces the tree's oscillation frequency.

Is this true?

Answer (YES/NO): YES